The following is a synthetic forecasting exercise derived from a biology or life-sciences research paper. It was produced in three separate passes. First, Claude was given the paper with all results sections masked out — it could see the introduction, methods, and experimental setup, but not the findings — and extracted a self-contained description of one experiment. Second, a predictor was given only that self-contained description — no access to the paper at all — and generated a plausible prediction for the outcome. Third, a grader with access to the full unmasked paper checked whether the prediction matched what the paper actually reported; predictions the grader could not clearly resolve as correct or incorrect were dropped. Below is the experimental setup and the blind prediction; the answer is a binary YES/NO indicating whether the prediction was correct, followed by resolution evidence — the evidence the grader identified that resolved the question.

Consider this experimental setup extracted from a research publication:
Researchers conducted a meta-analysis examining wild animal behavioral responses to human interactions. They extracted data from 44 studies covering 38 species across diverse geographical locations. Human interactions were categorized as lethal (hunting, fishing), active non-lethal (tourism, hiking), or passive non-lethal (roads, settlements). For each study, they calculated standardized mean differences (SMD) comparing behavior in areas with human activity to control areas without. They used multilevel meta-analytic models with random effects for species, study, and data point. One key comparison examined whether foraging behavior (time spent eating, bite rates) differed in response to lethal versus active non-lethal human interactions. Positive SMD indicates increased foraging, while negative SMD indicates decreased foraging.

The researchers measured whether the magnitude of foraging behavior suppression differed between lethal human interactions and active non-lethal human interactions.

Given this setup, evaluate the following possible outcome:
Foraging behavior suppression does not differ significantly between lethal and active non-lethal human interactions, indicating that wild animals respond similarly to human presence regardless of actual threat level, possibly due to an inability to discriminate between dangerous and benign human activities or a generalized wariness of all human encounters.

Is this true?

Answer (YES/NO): NO